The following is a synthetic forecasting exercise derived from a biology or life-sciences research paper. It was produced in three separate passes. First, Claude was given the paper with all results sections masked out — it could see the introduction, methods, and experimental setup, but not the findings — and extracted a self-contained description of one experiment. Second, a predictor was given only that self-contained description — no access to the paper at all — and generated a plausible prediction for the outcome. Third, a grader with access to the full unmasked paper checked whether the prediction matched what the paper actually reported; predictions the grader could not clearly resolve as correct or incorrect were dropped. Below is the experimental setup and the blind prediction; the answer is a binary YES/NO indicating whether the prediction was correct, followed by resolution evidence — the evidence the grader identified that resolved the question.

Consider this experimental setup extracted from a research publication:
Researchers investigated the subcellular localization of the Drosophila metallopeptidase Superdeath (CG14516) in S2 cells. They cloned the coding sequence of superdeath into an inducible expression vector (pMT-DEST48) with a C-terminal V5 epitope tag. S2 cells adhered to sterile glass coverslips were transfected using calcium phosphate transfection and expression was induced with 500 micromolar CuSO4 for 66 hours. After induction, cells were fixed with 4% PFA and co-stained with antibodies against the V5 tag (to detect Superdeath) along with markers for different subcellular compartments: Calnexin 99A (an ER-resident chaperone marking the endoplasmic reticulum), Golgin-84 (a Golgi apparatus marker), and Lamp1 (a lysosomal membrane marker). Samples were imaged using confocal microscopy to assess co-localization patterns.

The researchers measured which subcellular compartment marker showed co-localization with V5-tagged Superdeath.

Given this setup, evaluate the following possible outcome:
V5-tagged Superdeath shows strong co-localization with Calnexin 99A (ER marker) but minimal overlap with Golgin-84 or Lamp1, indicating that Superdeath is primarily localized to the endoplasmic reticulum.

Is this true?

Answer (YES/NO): YES